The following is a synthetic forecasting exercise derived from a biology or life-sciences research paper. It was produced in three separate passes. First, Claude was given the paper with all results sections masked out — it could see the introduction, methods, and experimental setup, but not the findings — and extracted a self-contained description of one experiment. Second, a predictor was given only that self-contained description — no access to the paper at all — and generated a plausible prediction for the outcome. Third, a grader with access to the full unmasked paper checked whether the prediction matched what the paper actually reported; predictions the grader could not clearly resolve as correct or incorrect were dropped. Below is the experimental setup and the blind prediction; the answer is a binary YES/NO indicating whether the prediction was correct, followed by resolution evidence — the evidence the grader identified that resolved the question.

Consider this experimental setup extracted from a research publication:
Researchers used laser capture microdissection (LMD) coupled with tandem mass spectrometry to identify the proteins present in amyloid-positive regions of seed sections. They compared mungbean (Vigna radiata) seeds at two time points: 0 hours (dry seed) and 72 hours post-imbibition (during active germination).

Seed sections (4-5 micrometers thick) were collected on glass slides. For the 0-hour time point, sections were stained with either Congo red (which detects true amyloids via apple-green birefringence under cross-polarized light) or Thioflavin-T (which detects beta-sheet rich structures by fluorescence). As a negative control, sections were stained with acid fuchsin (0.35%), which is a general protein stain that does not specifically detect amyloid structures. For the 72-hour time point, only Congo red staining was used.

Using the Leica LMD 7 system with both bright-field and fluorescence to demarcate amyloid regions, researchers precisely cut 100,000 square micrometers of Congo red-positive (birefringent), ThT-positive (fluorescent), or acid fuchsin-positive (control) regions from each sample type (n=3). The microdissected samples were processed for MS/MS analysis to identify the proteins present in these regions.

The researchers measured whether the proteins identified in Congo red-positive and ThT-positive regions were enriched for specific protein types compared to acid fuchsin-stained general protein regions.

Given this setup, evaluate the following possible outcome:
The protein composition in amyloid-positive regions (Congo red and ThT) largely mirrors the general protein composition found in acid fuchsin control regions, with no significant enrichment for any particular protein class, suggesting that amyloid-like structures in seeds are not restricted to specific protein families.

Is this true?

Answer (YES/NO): NO